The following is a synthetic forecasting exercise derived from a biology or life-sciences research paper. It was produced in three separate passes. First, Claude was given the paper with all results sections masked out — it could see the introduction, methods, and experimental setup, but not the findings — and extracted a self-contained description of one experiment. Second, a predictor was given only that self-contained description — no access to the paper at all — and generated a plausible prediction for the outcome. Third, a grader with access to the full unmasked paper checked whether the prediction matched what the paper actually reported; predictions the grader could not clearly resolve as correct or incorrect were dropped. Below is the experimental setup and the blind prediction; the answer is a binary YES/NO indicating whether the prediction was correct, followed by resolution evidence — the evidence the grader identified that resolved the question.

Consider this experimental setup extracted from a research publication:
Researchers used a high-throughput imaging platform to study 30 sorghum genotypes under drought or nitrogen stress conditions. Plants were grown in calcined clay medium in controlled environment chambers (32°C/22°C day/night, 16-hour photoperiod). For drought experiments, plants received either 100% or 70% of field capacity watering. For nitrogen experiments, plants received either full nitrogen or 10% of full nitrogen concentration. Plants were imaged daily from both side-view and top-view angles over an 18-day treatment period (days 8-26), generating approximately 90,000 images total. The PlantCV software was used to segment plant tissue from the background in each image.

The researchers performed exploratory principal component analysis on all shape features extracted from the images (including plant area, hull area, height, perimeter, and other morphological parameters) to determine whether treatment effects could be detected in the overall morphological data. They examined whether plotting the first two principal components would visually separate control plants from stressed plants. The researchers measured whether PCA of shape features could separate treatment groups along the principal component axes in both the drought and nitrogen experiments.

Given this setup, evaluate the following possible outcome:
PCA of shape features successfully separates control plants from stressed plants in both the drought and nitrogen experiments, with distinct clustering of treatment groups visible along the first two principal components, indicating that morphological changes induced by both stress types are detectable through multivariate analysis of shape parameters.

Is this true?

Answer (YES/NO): YES